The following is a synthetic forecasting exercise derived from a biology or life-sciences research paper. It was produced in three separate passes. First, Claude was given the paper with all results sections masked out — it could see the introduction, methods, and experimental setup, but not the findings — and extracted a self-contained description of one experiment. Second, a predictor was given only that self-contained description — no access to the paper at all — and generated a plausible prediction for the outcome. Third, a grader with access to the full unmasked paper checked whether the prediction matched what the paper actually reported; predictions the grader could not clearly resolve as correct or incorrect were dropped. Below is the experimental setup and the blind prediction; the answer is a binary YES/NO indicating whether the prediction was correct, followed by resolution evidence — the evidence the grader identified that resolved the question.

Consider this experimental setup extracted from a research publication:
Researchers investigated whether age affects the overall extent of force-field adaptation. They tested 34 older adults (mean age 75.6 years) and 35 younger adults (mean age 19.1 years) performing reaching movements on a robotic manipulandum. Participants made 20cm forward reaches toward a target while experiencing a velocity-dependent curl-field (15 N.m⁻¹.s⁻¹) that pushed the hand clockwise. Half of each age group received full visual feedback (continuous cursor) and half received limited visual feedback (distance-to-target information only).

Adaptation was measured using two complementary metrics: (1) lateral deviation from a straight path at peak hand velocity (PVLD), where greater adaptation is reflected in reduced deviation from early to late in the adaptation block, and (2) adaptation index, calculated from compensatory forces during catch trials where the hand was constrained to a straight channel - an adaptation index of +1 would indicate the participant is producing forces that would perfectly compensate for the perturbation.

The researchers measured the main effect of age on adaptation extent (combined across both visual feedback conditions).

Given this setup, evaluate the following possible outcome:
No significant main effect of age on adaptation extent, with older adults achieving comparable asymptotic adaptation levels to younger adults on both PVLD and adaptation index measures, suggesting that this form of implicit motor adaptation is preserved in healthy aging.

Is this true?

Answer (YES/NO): YES